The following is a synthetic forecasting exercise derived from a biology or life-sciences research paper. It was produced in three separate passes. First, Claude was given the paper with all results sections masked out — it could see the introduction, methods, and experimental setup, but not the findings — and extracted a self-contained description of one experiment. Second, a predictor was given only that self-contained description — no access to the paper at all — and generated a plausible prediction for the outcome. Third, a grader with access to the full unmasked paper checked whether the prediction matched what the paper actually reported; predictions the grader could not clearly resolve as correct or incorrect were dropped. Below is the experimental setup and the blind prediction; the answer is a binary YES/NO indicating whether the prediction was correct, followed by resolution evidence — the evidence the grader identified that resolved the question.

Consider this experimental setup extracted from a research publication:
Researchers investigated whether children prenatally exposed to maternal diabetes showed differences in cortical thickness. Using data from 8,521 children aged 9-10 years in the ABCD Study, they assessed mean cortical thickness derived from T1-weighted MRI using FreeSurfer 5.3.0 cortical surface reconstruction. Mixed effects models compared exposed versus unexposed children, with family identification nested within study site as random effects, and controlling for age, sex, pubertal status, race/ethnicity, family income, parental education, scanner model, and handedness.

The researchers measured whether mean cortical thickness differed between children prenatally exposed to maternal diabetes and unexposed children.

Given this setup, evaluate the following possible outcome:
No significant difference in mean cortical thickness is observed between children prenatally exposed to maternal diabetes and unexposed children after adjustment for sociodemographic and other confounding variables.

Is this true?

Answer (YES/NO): YES